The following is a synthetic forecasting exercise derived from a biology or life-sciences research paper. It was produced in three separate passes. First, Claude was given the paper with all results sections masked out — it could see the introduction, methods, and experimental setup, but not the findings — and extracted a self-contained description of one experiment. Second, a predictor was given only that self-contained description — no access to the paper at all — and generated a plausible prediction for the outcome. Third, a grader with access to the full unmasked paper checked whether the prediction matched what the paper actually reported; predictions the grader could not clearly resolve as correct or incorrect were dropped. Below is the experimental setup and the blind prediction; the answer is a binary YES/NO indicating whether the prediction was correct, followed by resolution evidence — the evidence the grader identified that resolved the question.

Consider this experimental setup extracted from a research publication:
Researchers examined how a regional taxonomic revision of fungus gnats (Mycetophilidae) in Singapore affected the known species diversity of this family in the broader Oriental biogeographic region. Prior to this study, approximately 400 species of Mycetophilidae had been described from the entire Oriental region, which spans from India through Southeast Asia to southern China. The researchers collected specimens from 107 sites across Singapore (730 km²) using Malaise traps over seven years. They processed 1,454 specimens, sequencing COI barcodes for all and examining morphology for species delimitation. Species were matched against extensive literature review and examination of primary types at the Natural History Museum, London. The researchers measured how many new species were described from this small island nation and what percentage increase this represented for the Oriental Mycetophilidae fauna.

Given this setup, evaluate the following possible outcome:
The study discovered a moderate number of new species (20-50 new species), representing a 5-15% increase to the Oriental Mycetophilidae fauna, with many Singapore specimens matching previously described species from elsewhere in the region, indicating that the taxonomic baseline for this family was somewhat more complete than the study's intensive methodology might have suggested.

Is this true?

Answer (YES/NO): NO